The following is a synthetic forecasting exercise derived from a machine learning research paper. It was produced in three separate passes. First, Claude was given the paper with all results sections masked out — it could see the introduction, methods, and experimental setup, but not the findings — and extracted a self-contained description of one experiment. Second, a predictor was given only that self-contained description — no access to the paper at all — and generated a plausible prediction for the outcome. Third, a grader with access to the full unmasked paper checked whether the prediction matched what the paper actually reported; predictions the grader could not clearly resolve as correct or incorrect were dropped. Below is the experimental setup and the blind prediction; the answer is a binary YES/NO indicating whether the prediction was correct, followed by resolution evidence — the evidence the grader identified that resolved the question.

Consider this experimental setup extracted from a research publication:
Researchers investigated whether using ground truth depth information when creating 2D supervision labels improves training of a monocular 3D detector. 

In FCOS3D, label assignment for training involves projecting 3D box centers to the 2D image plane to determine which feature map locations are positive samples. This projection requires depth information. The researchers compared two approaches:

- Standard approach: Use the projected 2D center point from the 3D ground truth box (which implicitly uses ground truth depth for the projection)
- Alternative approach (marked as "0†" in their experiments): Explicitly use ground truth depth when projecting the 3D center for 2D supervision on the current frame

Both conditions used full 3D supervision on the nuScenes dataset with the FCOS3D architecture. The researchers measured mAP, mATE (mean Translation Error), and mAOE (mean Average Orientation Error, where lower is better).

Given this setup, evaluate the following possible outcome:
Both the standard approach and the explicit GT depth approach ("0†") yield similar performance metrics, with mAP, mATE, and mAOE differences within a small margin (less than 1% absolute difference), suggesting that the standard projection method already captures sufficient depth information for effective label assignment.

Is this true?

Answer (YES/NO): NO